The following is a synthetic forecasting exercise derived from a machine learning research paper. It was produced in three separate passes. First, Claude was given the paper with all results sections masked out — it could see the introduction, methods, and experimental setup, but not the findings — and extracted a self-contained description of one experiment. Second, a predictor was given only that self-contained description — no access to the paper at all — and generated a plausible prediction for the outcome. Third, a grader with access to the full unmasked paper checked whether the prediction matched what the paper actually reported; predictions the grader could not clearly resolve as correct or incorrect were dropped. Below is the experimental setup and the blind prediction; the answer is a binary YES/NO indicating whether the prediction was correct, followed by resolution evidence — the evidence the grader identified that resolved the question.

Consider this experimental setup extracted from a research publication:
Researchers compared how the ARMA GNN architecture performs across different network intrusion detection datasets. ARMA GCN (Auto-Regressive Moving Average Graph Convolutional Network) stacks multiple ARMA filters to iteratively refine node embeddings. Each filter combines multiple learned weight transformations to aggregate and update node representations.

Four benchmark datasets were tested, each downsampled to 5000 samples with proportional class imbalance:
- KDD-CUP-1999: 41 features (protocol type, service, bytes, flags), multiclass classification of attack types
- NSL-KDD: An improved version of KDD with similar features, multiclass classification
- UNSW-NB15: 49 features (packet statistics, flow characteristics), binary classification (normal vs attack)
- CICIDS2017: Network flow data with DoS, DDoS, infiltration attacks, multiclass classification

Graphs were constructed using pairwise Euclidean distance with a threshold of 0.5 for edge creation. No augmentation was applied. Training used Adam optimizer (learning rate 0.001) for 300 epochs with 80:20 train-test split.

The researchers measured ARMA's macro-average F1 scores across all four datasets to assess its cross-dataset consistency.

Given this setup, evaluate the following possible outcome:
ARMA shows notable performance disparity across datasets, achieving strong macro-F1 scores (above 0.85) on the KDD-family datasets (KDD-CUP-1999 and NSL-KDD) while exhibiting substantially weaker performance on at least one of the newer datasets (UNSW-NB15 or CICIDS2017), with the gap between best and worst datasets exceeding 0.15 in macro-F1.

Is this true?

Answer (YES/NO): NO